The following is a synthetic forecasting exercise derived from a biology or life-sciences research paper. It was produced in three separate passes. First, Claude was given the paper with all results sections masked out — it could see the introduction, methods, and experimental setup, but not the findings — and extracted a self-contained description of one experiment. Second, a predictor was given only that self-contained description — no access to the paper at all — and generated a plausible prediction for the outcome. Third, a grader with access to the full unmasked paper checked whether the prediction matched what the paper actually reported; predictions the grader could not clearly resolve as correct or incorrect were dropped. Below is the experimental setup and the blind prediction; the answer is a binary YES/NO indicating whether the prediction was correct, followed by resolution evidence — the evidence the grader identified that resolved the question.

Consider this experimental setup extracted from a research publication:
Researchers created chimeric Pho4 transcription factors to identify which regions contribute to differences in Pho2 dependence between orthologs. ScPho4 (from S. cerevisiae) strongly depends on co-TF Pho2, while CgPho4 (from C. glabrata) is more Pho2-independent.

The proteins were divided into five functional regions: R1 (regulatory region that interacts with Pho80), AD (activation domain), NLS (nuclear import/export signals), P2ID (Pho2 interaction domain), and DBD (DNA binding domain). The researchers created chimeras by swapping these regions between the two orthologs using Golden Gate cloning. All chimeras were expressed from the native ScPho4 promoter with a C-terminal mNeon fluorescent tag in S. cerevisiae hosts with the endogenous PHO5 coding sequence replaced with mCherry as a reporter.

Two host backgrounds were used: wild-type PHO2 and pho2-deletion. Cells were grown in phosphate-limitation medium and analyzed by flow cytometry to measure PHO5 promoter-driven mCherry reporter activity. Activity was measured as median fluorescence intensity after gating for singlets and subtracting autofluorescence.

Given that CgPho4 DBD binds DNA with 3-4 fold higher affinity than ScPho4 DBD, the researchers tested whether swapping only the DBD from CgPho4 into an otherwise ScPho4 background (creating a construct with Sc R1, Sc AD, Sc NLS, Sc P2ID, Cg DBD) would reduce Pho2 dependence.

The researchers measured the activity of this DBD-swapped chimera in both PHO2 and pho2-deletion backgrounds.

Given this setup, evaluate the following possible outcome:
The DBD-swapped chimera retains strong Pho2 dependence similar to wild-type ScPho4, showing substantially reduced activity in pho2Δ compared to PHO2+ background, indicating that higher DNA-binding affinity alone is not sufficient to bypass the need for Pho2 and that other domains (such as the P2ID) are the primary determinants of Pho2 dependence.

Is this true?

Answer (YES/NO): YES